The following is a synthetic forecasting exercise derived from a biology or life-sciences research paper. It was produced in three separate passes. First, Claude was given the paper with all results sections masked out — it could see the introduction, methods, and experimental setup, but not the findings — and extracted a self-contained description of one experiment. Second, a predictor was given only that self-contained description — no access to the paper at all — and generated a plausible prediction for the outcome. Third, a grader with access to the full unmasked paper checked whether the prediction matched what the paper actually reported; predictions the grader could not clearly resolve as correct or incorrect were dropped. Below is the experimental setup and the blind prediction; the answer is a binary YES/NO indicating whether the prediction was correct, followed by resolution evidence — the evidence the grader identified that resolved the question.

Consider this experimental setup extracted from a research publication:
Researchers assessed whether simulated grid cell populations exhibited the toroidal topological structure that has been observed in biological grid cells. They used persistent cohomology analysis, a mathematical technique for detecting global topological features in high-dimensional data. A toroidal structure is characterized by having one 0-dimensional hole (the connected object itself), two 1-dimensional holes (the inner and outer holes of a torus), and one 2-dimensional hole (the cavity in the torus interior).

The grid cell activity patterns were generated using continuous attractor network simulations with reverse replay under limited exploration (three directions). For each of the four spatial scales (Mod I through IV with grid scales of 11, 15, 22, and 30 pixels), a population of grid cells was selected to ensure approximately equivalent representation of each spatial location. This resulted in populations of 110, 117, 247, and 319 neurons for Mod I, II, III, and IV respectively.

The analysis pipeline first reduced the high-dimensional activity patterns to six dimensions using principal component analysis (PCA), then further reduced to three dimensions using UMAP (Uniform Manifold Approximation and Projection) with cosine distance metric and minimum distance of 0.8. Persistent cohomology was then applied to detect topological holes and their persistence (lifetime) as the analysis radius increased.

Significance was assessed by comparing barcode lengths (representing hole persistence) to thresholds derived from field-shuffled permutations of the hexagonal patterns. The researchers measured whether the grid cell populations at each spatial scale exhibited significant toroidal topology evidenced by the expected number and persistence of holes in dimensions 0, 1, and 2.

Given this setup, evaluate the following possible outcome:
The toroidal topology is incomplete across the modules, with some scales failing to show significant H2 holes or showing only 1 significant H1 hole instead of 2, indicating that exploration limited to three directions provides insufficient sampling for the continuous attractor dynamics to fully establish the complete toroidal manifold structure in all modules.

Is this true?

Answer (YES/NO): NO